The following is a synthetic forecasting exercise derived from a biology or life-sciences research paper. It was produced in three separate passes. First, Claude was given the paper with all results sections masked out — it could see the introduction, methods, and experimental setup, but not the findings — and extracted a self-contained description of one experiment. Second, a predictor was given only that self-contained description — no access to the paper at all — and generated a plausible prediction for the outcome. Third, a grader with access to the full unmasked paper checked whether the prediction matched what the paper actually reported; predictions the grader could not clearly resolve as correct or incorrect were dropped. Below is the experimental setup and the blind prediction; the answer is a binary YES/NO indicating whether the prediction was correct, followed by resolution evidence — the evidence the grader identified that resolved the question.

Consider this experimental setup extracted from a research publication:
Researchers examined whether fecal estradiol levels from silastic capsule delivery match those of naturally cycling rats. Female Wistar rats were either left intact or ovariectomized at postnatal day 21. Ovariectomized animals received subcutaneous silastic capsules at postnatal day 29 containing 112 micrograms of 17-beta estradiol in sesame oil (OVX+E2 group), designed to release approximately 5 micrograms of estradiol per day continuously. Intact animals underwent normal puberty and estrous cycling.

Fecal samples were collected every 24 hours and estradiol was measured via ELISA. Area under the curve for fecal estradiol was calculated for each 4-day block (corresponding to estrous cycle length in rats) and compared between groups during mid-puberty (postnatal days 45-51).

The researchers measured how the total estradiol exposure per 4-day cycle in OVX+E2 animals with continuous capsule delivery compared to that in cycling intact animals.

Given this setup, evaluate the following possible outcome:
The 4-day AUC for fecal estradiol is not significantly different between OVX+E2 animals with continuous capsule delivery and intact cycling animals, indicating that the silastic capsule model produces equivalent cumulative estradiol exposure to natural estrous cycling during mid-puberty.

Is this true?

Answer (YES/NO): NO